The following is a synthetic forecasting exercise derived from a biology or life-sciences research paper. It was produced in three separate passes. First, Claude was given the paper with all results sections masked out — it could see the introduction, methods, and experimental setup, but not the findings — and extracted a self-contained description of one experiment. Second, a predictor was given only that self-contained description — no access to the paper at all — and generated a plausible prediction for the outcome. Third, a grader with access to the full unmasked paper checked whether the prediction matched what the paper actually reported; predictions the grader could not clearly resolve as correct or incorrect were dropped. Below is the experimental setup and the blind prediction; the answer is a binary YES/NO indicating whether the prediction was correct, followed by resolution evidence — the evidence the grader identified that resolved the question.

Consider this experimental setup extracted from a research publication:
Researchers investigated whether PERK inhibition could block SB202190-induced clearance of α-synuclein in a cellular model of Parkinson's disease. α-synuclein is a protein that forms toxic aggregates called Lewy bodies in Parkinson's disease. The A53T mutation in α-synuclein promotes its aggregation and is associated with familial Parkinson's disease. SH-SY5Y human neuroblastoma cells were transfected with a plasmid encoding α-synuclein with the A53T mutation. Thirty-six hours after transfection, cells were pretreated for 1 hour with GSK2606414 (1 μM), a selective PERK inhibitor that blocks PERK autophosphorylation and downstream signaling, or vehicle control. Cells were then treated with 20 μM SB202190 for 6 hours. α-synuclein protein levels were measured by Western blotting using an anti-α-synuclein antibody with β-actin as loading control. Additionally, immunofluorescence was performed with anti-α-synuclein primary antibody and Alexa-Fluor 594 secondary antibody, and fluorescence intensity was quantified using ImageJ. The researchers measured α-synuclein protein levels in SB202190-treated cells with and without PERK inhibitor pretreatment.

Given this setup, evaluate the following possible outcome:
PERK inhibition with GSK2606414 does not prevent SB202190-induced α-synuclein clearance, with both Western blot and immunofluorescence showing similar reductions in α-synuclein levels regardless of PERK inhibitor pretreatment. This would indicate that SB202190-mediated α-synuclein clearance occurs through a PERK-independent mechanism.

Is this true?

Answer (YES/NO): NO